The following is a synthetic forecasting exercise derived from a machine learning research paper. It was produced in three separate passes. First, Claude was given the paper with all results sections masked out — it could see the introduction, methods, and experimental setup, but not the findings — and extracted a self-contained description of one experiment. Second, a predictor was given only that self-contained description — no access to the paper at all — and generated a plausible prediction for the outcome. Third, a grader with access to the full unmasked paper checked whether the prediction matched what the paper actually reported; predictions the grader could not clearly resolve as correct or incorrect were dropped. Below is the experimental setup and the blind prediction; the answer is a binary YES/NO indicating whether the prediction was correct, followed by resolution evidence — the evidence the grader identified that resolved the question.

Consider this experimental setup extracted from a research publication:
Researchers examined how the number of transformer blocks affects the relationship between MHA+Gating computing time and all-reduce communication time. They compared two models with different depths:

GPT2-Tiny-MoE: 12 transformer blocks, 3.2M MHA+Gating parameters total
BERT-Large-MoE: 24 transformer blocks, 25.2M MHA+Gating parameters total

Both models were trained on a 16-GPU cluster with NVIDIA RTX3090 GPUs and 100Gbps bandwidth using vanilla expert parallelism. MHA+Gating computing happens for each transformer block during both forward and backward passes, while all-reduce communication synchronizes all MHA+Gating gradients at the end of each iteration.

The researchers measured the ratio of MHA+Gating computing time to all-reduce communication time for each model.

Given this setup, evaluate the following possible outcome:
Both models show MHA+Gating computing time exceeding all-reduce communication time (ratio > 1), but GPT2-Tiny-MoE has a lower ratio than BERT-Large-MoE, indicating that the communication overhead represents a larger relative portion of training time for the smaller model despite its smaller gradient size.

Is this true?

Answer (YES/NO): NO